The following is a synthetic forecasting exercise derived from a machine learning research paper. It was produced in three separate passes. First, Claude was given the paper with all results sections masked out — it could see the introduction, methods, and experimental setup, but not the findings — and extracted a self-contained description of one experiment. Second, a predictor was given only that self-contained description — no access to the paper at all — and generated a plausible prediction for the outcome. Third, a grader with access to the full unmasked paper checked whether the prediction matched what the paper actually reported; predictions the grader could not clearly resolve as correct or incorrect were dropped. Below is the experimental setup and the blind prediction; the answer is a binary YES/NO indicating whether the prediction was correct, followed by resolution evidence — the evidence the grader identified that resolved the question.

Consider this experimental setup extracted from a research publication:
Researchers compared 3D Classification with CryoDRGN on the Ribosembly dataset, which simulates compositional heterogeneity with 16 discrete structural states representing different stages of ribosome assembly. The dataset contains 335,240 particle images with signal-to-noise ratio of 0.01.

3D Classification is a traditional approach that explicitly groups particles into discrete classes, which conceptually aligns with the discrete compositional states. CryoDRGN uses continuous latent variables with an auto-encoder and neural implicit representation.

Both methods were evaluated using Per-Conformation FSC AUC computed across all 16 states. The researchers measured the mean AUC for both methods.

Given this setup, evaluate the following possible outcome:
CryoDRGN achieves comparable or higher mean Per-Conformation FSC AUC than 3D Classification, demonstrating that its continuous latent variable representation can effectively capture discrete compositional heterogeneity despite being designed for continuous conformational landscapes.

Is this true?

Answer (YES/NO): YES